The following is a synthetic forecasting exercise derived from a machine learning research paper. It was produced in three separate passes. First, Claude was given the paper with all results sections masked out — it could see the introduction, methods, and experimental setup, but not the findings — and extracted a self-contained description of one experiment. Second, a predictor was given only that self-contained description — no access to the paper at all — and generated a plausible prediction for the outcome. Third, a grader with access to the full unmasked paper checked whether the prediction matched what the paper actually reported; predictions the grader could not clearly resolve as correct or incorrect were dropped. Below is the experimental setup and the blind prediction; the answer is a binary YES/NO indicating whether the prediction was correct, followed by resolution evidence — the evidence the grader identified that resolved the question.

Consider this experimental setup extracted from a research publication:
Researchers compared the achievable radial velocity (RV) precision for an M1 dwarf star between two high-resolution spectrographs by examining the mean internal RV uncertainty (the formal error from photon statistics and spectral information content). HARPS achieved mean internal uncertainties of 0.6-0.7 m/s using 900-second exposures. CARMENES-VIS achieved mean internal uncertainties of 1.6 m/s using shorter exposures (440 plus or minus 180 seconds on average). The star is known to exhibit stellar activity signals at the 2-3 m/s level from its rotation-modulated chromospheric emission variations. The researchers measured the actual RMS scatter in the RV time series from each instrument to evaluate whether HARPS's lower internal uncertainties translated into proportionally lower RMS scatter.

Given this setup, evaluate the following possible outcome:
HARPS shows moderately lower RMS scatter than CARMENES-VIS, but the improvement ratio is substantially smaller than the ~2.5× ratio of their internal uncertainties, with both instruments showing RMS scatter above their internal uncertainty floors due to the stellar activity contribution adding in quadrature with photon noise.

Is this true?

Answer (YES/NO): NO